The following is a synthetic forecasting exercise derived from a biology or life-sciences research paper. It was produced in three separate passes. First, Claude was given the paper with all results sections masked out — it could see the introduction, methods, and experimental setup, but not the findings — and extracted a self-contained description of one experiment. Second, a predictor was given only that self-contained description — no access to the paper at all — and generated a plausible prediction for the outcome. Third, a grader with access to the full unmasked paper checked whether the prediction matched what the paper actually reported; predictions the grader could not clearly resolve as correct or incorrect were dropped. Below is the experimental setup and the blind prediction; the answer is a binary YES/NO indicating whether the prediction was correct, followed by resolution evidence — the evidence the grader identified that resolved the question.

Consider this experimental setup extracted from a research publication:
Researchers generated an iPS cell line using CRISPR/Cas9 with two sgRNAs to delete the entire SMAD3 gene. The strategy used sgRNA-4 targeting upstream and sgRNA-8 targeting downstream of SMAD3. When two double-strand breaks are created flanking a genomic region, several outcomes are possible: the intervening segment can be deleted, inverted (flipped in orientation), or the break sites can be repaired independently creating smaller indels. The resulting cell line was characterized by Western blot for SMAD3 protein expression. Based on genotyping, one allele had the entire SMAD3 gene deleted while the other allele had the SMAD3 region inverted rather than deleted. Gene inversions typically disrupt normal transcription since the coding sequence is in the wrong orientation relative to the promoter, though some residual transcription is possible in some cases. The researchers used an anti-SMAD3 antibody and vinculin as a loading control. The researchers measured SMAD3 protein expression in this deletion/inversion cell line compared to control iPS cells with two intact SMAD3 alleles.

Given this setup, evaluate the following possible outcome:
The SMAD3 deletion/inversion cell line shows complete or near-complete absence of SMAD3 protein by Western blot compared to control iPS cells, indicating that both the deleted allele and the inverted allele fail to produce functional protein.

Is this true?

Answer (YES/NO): NO